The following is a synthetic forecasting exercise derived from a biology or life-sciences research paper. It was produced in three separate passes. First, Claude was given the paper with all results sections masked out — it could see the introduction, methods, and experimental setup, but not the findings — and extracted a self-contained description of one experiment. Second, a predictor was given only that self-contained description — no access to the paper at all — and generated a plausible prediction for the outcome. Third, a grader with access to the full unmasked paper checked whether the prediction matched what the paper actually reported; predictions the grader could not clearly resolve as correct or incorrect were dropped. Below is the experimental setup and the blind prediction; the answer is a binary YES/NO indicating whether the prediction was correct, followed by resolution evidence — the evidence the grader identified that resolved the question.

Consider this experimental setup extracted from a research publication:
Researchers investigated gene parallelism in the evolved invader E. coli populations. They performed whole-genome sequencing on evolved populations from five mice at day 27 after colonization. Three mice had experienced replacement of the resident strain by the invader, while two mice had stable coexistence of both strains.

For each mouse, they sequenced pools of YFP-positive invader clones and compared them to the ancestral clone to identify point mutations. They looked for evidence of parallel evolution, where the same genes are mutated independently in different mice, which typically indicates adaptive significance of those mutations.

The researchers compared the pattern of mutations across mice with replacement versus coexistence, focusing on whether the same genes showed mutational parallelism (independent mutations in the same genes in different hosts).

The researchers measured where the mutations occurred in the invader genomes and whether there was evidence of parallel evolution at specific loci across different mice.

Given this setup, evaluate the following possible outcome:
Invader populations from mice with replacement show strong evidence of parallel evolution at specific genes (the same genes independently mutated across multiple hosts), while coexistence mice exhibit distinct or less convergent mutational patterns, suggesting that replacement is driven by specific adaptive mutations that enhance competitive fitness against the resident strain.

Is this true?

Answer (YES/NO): NO